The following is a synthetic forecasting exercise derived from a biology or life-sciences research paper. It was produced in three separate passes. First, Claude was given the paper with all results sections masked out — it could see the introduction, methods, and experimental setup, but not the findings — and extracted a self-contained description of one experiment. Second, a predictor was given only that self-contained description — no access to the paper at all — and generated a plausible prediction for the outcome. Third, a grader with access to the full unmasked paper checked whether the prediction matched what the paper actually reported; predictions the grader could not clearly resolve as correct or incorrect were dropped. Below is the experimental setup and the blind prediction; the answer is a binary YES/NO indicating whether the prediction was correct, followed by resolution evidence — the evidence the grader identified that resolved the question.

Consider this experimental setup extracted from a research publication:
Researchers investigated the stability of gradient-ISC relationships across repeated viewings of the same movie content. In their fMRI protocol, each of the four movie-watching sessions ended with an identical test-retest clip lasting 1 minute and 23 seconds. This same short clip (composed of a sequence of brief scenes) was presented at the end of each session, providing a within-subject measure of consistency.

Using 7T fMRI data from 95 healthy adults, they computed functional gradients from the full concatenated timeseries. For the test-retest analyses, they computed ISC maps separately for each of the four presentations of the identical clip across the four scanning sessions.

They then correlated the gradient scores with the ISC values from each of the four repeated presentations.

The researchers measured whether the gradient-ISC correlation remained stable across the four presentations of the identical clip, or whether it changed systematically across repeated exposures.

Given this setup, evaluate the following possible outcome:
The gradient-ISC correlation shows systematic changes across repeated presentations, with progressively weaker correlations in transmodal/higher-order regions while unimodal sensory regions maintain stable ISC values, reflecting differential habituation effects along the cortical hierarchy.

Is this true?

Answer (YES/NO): NO